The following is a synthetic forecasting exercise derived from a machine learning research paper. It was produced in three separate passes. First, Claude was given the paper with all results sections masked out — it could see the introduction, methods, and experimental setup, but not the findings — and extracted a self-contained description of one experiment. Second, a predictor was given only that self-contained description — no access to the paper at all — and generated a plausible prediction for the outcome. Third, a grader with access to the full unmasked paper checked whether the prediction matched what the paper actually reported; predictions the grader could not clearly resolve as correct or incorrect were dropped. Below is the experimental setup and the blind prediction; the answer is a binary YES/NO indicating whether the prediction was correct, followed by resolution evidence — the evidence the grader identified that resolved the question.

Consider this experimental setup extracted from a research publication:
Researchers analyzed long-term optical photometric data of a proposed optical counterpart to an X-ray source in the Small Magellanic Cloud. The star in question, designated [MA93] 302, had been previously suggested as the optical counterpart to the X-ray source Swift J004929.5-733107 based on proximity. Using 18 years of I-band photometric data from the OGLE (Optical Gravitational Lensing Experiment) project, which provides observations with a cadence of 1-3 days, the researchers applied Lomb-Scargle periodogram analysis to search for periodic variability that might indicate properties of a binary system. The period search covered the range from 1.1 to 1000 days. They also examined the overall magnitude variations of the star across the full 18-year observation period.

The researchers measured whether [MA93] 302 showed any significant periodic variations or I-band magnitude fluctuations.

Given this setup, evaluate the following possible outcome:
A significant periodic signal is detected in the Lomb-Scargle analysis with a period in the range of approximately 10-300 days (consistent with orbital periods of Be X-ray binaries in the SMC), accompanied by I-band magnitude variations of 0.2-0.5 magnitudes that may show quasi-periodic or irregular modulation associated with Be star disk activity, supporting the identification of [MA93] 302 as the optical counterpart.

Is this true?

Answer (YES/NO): NO